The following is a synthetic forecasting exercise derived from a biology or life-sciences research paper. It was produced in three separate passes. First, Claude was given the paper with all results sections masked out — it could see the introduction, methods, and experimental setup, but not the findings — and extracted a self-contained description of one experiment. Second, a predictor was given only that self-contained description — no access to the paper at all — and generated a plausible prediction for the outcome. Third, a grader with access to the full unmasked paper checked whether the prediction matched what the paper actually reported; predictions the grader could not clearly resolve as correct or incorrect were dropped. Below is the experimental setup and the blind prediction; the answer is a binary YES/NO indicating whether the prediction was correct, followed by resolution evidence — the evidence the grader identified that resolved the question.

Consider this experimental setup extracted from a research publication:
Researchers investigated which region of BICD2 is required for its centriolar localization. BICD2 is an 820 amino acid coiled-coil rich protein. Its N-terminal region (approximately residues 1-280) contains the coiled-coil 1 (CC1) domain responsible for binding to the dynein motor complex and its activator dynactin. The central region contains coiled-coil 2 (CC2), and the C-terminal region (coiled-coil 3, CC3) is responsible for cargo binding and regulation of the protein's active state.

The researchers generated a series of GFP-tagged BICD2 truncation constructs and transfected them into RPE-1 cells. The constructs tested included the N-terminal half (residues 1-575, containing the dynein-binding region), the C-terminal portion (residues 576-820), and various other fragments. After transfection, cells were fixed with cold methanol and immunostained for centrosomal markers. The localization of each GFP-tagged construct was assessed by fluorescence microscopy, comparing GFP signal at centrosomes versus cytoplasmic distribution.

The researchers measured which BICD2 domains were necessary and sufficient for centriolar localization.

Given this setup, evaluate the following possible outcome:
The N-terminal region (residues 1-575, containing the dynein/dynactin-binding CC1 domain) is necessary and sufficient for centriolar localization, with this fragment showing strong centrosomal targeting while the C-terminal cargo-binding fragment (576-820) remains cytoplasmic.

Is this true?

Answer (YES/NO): NO